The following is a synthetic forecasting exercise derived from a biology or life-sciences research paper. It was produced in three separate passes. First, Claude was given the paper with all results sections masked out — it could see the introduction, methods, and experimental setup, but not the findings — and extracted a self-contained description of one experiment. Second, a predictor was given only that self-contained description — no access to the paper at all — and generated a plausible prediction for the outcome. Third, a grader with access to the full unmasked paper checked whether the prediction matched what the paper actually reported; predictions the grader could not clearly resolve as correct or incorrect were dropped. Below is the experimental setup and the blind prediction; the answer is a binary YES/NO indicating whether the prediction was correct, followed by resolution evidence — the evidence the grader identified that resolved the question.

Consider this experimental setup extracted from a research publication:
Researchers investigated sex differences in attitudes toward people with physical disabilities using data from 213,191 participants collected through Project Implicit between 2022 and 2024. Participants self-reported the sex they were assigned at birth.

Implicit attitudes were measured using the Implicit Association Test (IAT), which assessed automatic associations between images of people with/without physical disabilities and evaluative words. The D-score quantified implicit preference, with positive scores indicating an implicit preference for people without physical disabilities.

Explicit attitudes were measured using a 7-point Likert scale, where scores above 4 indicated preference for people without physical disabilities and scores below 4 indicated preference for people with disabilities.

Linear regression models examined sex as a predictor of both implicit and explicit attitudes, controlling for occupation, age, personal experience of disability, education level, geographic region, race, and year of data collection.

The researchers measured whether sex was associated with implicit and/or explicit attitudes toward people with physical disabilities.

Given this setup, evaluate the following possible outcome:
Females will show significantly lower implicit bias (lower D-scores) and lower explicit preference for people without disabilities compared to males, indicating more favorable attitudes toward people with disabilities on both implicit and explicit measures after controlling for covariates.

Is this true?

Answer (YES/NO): YES